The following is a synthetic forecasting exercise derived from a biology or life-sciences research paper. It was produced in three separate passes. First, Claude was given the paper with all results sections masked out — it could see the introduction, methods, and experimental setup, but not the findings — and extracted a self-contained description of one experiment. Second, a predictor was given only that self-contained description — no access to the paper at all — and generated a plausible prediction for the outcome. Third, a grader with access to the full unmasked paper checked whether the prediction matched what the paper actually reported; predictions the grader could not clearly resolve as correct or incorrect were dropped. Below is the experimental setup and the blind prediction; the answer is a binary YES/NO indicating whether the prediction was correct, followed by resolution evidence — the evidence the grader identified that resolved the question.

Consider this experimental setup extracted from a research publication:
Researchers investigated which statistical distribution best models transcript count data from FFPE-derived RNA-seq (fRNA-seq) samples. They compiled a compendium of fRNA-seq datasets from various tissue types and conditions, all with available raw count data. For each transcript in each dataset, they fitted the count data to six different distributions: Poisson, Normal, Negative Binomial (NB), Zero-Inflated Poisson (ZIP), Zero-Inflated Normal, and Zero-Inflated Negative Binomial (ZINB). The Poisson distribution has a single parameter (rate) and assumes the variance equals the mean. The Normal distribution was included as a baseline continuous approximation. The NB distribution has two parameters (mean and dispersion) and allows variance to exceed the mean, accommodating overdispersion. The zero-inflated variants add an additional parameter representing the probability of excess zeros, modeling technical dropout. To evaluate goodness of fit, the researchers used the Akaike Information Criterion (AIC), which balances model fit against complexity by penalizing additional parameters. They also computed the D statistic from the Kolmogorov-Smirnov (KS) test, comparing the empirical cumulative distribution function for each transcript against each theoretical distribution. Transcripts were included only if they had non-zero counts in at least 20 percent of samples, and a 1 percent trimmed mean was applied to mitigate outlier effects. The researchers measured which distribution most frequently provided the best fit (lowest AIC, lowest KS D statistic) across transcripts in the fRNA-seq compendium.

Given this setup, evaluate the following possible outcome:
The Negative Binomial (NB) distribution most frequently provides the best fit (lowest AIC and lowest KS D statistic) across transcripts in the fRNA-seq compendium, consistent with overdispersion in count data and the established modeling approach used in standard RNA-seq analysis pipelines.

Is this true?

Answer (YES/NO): YES